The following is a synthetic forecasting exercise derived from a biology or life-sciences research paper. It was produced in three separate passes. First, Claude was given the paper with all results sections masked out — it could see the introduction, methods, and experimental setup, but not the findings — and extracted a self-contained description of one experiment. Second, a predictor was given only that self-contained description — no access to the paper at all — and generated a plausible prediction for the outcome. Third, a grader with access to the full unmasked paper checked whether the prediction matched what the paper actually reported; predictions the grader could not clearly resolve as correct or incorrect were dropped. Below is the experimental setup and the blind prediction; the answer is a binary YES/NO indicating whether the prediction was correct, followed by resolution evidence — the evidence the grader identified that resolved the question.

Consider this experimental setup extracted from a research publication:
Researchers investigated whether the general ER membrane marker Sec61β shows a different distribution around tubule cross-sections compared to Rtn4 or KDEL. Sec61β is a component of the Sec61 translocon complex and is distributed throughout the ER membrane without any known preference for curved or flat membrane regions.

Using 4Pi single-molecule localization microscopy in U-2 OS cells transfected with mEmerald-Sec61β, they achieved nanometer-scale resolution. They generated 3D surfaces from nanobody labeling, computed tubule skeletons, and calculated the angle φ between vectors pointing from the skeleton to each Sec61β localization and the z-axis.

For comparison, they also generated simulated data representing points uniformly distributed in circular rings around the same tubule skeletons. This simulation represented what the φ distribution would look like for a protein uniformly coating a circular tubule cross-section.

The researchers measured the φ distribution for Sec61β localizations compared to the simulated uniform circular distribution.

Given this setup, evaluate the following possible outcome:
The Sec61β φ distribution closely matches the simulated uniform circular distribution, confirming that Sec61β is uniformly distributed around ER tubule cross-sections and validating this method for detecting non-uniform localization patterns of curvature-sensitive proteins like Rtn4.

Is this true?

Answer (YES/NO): NO